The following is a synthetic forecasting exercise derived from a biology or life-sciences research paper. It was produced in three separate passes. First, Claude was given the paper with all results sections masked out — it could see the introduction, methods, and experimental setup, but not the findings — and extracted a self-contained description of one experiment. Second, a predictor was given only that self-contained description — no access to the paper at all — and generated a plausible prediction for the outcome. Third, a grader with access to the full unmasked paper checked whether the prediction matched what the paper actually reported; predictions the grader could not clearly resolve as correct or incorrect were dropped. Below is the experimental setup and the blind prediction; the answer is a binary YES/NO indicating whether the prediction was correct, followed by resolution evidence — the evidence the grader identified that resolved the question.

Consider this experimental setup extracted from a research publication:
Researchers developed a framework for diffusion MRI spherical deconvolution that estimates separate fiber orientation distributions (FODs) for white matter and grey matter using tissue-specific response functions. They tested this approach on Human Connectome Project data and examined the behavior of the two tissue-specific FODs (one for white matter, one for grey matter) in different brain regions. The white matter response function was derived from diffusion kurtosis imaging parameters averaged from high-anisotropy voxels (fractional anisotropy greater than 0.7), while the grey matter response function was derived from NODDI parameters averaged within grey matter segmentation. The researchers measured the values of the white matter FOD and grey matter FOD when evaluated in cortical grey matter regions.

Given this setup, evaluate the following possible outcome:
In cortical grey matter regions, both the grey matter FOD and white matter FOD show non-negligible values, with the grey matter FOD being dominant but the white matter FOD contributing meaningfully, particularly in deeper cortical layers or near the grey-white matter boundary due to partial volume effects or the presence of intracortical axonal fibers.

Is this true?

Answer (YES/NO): NO